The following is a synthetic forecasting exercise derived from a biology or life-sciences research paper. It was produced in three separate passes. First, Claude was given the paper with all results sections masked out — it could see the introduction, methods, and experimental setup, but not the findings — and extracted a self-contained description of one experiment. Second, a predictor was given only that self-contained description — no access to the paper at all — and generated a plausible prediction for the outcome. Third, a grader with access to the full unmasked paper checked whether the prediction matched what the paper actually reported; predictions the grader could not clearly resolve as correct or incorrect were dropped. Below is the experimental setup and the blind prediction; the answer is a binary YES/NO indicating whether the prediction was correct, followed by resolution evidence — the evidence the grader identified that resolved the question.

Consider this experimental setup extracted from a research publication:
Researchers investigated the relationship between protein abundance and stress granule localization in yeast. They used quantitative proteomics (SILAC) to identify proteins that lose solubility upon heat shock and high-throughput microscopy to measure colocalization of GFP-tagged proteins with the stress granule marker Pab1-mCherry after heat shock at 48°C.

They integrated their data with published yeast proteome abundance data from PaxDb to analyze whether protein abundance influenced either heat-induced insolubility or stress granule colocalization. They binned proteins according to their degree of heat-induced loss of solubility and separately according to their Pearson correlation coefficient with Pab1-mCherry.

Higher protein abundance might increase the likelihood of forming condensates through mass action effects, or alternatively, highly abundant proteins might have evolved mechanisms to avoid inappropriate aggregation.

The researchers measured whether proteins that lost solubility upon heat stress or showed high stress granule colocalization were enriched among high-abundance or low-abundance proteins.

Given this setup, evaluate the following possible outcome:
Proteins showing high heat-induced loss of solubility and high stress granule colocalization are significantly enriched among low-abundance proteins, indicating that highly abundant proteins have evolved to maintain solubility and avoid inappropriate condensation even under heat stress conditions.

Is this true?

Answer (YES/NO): NO